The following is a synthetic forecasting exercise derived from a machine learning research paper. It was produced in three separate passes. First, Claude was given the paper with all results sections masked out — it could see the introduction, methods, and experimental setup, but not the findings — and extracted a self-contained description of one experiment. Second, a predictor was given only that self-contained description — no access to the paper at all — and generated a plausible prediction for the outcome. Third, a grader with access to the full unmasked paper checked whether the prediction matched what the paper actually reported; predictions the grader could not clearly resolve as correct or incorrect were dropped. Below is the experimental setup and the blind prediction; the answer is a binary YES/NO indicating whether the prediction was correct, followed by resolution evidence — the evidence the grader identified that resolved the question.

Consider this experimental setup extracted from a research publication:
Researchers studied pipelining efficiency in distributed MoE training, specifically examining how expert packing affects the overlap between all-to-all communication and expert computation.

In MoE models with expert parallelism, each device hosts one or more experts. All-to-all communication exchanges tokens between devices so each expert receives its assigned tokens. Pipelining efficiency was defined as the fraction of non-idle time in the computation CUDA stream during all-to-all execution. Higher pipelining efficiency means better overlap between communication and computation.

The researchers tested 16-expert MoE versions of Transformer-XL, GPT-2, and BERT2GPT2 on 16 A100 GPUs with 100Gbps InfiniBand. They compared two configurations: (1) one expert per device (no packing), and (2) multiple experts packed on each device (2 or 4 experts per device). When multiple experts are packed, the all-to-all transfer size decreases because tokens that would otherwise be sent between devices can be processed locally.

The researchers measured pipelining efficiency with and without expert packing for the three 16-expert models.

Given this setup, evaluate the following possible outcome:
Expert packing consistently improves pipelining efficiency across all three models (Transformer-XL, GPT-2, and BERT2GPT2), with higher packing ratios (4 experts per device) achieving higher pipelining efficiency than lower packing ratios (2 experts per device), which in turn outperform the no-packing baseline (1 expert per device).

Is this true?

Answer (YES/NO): NO